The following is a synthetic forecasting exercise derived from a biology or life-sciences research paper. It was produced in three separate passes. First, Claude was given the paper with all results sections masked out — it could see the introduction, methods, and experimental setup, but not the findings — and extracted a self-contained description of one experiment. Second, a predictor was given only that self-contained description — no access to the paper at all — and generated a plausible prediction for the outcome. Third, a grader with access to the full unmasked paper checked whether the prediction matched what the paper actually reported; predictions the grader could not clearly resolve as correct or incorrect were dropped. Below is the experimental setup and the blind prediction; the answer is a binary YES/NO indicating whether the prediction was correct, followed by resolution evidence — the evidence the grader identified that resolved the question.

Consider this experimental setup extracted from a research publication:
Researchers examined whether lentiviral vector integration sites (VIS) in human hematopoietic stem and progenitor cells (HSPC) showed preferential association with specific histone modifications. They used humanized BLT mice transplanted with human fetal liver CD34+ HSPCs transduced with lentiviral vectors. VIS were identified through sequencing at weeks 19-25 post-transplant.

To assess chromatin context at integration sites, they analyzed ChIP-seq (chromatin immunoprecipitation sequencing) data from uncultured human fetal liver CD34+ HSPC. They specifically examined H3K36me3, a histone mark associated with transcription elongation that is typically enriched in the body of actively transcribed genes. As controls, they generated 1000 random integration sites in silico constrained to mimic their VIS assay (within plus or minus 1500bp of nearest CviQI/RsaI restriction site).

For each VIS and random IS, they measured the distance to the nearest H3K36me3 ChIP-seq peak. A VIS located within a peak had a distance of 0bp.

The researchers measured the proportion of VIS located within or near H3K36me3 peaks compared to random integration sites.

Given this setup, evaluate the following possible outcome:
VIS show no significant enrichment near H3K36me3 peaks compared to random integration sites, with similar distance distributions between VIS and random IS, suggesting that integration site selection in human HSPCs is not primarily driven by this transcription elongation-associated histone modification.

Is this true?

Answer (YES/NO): NO